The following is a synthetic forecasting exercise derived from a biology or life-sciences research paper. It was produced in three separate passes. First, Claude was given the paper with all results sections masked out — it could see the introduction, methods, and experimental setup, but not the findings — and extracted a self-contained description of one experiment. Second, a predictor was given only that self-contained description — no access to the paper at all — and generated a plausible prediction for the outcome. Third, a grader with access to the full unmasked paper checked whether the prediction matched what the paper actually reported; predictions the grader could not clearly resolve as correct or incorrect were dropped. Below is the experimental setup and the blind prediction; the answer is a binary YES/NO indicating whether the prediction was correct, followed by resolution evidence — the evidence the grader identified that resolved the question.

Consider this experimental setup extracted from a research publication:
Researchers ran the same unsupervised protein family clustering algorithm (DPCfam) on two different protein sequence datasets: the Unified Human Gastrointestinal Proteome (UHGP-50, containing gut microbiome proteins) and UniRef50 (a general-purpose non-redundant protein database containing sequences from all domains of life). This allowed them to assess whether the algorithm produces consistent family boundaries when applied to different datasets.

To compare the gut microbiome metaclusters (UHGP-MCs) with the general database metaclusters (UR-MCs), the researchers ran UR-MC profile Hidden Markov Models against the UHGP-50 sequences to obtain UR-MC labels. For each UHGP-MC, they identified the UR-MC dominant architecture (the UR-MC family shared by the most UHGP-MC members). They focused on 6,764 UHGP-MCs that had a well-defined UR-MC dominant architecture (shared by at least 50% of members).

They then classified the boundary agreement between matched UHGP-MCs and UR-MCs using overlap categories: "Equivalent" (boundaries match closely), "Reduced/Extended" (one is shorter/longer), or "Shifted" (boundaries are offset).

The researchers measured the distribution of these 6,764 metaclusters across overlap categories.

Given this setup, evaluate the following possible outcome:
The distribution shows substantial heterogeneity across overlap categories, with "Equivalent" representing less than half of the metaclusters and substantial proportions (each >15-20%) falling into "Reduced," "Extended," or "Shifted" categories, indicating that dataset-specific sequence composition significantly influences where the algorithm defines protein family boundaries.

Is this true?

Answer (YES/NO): NO